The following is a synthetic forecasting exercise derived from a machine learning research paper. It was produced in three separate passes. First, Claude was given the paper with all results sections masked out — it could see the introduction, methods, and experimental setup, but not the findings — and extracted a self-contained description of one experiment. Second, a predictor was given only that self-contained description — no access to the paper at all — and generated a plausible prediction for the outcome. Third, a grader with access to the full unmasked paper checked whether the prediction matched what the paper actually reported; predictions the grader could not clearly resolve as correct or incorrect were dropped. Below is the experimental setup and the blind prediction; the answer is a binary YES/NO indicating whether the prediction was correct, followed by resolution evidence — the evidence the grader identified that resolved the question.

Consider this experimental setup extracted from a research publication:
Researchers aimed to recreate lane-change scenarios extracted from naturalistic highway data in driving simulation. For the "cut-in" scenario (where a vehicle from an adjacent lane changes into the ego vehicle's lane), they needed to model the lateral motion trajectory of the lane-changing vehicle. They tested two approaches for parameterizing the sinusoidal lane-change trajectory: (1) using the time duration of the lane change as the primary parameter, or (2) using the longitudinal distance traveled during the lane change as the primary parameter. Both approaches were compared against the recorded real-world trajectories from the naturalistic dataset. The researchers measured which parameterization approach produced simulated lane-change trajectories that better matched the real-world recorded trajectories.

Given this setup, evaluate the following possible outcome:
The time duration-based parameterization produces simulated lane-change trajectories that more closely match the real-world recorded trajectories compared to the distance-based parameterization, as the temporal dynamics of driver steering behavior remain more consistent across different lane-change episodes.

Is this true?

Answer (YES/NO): NO